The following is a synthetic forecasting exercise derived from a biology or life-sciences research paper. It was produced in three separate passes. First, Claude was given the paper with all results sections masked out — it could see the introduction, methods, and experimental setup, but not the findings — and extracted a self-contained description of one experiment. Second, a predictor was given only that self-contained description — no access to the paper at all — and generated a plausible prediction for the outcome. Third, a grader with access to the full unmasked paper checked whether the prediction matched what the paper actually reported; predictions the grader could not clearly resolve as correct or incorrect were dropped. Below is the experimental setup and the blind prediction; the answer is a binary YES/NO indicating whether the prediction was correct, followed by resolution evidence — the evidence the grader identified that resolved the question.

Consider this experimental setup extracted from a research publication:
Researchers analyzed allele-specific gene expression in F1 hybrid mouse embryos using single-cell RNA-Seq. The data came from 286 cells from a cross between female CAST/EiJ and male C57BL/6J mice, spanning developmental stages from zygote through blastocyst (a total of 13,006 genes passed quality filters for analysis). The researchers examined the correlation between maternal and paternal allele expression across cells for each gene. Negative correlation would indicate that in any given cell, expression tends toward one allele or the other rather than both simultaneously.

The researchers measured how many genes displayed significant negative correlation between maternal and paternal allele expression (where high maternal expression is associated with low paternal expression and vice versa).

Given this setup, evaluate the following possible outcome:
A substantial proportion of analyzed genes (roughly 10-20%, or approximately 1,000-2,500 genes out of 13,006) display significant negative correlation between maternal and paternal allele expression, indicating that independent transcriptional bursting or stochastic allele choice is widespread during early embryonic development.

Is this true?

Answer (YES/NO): NO